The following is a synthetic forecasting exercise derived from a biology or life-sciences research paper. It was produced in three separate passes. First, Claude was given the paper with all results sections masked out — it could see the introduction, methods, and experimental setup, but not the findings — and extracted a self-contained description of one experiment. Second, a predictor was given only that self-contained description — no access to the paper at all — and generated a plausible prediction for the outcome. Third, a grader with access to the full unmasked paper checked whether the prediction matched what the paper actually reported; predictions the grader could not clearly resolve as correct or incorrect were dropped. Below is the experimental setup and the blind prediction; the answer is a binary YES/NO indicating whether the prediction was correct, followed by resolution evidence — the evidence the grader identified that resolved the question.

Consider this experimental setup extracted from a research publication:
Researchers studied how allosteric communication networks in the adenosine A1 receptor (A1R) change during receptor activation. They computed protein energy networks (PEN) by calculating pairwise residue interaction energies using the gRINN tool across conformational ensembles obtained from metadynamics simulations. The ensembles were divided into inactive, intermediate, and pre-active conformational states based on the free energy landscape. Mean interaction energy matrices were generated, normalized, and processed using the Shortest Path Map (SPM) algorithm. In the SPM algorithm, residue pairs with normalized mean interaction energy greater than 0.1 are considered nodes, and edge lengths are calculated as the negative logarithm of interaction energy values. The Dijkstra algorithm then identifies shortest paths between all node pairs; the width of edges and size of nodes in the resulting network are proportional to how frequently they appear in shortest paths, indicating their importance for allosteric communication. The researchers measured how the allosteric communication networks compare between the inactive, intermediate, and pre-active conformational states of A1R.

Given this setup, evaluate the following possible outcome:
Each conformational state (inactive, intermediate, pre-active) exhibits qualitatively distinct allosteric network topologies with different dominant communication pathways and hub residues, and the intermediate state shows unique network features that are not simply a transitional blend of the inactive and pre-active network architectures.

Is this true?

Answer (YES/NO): YES